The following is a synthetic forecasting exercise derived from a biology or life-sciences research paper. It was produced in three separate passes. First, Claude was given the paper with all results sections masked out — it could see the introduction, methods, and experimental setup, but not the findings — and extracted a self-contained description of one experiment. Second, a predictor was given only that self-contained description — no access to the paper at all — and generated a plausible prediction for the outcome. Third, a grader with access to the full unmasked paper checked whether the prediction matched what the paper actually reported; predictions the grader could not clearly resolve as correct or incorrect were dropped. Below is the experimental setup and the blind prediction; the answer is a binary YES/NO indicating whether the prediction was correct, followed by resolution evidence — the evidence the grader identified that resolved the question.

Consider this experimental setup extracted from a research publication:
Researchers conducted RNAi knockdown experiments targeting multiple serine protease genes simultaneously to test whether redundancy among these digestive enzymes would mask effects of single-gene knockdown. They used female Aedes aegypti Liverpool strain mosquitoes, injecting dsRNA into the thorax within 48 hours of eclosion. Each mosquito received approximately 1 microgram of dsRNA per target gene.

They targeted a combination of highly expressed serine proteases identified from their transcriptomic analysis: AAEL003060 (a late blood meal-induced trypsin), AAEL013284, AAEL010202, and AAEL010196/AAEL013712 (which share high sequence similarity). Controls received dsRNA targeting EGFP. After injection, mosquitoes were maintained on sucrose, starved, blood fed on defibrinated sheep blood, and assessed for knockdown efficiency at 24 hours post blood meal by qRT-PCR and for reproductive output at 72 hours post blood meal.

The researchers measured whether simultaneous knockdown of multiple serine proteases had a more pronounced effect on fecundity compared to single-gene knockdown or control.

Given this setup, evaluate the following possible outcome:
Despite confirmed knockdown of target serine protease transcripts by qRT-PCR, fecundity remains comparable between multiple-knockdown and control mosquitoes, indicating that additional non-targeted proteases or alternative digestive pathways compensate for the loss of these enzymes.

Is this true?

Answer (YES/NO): YES